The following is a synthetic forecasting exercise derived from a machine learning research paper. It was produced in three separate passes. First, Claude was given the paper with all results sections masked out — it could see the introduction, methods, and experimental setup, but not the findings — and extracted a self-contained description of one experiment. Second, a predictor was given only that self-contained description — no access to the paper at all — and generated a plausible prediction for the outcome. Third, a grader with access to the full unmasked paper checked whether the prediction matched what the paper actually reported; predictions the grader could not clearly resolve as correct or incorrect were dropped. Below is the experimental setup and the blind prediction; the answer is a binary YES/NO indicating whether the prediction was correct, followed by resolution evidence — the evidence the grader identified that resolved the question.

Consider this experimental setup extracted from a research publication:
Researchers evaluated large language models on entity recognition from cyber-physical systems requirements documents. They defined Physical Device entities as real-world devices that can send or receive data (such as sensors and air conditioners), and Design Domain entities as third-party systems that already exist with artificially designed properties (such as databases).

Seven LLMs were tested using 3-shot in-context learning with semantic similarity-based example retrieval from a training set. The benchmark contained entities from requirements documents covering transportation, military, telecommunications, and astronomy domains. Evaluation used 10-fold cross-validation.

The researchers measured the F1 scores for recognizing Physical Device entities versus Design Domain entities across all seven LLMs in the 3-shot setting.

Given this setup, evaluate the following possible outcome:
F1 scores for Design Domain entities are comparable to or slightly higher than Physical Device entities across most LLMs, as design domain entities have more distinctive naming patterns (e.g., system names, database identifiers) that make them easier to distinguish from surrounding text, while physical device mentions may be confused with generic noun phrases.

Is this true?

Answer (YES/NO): NO